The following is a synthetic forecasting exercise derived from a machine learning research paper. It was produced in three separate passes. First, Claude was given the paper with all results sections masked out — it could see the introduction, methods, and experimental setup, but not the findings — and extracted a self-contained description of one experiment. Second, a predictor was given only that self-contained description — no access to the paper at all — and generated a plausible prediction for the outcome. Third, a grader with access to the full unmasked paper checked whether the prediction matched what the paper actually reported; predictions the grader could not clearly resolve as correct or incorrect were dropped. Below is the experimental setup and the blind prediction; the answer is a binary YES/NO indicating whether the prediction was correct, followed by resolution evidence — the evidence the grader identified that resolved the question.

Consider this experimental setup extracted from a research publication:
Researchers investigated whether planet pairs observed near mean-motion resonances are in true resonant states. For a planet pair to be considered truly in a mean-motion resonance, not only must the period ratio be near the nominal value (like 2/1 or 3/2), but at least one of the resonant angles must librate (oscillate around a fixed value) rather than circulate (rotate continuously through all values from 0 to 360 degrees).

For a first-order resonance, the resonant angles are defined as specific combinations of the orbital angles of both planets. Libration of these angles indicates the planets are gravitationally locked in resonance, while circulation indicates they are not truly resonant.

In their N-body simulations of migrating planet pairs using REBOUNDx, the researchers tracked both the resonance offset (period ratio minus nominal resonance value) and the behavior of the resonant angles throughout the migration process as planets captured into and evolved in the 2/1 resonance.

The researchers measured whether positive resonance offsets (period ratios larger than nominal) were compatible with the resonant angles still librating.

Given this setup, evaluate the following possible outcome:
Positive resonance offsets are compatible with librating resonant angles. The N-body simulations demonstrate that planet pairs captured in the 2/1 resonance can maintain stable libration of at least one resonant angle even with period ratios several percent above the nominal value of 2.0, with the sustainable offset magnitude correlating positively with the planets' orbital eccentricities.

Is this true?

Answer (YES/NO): NO